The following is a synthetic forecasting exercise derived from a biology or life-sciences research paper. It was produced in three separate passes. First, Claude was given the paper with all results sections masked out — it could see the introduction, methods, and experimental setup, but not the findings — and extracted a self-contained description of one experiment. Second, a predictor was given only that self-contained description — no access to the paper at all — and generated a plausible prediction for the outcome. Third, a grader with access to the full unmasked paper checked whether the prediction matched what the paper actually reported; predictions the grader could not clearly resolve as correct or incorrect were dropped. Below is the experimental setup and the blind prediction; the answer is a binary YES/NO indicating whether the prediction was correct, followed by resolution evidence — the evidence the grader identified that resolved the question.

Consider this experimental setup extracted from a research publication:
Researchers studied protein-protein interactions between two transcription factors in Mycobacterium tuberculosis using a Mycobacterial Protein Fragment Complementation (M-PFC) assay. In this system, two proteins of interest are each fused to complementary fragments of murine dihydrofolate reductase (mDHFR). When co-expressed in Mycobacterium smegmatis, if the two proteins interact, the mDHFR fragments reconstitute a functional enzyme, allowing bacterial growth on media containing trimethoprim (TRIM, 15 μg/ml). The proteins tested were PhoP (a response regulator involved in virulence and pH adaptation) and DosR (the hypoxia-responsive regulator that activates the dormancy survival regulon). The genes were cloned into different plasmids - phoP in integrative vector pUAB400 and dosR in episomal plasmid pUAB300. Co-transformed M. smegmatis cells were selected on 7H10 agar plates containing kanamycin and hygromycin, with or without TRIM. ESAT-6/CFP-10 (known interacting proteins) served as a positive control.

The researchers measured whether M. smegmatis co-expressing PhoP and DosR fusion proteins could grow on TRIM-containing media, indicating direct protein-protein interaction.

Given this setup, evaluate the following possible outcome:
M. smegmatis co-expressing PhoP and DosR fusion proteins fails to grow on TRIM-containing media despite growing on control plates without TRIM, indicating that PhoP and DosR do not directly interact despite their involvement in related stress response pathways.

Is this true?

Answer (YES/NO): NO